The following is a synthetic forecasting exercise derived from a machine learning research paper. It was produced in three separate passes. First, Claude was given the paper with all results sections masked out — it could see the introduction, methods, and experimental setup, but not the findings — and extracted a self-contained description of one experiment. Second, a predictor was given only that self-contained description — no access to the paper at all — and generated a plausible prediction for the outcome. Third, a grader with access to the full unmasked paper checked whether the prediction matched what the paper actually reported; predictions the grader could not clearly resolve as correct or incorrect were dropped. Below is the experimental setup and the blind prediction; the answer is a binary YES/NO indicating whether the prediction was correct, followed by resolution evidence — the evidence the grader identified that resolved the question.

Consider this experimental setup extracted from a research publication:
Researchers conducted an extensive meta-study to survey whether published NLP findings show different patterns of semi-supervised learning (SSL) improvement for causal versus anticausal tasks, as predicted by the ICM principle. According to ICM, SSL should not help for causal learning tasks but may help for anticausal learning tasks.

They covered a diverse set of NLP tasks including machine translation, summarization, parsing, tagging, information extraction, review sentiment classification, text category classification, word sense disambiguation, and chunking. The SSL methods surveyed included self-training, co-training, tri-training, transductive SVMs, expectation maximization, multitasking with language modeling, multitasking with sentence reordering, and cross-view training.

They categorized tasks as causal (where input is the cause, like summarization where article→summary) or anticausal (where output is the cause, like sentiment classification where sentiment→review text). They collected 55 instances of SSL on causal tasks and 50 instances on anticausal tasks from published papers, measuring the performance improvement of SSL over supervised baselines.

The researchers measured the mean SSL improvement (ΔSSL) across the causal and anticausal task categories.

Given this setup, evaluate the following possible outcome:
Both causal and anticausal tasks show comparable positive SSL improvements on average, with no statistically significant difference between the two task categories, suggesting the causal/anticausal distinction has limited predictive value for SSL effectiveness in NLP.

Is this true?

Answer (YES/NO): NO